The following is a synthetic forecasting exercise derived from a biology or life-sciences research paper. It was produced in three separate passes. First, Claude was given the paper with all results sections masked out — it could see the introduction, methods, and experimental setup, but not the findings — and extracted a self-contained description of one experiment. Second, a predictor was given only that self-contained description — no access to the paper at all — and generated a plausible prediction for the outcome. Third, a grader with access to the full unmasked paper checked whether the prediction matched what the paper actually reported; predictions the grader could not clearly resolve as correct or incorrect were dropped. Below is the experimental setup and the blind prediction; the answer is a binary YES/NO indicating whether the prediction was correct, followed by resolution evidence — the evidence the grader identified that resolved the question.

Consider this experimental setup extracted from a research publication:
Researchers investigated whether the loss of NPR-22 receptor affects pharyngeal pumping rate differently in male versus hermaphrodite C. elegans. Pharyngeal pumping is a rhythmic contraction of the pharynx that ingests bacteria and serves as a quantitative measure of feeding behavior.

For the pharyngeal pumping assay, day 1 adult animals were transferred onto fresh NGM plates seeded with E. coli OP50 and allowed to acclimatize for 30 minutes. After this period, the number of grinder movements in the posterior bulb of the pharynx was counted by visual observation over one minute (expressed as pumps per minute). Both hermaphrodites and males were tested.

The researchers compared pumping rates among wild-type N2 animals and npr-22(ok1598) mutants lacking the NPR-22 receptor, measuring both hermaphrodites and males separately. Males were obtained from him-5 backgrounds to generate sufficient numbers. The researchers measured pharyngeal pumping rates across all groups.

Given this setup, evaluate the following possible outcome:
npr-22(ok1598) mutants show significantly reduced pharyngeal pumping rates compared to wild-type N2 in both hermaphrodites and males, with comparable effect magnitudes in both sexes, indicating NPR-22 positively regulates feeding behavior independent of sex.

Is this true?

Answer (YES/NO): NO